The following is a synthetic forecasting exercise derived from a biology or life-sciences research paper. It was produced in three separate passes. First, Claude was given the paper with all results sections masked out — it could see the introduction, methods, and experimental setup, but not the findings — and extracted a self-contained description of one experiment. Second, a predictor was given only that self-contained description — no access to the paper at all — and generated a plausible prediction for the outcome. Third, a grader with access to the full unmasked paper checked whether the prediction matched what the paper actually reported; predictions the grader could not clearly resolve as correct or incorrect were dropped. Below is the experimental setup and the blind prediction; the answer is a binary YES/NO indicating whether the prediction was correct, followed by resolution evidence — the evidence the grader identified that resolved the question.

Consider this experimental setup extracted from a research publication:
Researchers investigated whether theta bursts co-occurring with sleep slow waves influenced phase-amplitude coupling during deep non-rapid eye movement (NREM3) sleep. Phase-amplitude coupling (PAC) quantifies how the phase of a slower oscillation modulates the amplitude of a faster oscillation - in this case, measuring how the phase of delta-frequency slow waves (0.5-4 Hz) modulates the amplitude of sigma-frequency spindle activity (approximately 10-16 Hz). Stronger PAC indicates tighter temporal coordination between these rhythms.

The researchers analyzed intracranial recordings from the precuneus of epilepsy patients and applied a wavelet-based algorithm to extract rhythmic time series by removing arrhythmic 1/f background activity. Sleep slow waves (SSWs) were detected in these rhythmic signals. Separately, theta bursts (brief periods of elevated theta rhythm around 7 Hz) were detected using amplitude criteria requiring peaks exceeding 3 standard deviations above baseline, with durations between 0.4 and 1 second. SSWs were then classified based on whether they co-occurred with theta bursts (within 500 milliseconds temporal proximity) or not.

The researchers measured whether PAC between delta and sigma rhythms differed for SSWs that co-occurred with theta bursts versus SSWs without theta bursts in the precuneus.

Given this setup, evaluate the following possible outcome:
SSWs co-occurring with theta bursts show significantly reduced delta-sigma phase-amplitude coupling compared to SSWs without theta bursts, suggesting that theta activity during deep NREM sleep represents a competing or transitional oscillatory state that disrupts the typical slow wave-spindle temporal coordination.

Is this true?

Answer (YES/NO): NO